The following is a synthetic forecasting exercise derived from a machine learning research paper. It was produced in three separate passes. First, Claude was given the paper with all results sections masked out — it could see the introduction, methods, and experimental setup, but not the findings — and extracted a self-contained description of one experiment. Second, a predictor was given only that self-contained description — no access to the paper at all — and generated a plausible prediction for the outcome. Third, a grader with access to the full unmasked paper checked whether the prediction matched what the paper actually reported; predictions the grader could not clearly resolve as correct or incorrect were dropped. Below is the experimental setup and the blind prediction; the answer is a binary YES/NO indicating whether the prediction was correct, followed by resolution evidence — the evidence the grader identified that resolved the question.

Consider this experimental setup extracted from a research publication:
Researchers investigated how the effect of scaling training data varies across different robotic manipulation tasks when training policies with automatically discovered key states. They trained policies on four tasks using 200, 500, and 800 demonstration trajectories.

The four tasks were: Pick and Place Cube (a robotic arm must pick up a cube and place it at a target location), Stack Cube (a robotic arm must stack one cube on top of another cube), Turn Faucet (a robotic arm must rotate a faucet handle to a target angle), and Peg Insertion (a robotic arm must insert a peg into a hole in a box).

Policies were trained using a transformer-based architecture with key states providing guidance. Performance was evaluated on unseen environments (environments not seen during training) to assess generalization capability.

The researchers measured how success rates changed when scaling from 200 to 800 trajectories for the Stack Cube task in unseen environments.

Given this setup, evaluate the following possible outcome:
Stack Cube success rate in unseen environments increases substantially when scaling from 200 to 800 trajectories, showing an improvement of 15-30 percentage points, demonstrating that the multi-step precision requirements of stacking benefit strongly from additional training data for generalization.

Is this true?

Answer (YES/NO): NO